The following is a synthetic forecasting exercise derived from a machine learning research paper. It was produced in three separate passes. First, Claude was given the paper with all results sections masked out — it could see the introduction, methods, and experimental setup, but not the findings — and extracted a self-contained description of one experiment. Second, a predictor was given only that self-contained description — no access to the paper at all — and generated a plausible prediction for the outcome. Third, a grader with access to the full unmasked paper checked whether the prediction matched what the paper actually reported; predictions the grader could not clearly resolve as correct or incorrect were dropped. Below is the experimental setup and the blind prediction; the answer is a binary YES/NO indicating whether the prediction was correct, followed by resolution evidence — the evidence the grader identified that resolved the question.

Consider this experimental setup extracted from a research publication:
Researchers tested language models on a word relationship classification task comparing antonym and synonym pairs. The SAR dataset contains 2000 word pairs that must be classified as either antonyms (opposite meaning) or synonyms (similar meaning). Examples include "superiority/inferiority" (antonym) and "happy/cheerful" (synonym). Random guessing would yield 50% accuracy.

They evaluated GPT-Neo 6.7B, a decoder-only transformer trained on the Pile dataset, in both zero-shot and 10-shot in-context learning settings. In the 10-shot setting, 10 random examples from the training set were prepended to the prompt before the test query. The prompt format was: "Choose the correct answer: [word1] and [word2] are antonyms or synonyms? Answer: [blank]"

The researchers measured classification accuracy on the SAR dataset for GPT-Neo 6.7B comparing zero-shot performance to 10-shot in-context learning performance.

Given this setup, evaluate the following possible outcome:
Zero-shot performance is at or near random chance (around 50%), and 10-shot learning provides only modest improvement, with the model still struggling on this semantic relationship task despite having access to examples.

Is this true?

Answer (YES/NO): NO